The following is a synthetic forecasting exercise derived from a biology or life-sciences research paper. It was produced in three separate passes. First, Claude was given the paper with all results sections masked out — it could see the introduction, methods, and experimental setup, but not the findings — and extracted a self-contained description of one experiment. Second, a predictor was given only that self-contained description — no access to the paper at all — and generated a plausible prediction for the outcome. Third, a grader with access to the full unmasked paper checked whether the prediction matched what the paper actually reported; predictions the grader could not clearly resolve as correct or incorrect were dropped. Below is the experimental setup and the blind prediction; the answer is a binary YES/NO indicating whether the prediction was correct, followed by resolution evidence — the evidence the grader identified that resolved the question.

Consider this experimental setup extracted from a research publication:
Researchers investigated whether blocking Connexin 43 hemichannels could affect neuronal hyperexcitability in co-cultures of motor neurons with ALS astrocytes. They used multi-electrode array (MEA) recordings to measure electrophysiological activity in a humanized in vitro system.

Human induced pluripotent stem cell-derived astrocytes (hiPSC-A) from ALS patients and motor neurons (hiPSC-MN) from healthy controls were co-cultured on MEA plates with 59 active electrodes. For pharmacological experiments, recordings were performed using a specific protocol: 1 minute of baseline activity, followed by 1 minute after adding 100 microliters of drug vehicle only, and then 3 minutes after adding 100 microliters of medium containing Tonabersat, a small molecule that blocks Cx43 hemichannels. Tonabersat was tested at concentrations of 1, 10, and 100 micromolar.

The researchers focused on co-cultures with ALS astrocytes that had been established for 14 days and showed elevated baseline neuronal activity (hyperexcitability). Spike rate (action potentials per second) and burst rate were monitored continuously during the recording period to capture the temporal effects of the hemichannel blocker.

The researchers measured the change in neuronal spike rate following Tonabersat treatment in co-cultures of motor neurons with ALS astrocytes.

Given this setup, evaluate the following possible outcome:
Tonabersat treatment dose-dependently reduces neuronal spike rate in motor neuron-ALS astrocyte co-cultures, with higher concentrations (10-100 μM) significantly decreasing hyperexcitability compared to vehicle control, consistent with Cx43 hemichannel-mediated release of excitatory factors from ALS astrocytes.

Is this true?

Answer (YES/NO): NO